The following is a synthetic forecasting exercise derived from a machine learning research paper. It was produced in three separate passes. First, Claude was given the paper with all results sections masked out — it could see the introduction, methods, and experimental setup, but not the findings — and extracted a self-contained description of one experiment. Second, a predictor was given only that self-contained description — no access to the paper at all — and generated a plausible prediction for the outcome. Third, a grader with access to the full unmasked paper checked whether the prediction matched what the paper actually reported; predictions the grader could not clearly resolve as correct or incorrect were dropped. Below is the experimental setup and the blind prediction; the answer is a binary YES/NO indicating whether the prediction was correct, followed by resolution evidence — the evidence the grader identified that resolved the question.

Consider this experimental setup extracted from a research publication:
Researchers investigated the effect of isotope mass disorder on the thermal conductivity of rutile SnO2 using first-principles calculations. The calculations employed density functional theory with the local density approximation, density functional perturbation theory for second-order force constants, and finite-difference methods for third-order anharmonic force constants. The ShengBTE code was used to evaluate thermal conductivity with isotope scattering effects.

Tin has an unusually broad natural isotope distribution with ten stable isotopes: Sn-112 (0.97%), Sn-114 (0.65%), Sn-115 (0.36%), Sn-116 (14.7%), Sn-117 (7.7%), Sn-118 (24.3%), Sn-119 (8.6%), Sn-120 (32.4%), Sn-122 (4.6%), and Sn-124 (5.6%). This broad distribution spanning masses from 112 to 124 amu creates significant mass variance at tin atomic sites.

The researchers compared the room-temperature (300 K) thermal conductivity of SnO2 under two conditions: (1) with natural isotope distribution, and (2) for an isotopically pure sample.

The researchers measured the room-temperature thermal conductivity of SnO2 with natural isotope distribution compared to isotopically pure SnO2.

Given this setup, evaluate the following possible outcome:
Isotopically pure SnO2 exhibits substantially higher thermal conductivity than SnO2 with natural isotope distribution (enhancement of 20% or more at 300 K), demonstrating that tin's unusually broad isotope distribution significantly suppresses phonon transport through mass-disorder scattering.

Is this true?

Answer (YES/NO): NO